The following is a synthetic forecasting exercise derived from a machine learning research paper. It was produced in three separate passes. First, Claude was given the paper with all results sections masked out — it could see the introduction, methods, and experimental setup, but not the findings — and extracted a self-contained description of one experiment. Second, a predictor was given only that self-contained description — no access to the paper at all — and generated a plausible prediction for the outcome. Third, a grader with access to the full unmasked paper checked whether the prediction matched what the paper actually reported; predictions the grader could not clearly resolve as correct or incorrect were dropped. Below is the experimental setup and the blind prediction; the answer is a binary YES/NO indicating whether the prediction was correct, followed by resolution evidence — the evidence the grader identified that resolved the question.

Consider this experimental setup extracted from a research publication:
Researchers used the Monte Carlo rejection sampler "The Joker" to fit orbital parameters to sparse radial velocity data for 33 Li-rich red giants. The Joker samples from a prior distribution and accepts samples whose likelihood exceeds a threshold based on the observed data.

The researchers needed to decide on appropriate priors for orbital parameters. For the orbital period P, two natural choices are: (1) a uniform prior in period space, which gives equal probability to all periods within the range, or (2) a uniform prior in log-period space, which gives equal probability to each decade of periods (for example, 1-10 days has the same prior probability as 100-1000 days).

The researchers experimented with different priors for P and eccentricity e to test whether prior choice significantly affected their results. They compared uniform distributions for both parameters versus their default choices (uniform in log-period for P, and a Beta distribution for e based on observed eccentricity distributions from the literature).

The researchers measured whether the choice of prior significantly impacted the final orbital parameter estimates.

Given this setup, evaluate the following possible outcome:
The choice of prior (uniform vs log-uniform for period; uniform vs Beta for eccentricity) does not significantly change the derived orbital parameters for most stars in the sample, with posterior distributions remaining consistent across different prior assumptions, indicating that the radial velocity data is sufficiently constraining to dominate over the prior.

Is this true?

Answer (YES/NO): YES